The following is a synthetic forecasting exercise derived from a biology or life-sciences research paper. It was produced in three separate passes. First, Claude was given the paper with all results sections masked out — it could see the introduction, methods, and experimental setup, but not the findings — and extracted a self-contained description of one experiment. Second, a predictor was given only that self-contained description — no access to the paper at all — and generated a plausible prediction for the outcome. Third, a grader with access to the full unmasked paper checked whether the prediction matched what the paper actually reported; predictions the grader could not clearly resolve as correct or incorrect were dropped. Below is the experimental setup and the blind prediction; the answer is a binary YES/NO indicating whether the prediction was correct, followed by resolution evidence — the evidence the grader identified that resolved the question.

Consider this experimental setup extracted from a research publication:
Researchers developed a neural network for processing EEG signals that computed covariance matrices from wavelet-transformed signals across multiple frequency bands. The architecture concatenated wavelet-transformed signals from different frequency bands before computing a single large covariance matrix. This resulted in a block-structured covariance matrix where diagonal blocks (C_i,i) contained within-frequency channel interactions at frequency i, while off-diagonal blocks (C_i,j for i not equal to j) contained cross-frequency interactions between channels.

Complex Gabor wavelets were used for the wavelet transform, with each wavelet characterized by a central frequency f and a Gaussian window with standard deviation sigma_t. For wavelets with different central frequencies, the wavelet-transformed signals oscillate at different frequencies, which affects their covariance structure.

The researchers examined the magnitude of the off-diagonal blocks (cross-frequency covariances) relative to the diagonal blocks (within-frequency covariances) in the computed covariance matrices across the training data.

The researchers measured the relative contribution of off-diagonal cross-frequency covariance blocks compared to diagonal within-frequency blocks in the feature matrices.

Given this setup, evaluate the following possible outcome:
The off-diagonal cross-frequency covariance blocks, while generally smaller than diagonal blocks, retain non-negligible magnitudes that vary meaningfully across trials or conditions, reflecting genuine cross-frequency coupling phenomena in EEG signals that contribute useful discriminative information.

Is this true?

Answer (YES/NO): NO